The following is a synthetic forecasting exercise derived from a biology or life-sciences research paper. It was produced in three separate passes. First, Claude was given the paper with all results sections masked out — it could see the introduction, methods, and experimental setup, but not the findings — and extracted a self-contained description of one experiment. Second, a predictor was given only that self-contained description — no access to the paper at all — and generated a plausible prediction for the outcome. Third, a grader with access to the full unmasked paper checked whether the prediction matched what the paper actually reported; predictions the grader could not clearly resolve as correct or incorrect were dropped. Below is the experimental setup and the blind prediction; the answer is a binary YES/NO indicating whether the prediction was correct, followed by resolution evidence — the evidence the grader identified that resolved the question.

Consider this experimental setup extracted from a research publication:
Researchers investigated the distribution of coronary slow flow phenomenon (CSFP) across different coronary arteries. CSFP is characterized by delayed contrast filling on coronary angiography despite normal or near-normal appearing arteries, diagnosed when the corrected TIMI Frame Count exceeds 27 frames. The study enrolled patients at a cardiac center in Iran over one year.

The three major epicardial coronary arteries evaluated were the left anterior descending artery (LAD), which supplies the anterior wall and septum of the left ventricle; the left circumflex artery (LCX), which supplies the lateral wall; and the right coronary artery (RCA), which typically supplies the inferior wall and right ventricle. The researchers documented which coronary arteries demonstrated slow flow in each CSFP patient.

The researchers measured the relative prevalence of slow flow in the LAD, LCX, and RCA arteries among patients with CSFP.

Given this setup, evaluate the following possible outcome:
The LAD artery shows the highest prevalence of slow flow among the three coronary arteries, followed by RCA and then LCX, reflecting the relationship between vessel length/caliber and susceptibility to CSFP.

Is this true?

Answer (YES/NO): NO